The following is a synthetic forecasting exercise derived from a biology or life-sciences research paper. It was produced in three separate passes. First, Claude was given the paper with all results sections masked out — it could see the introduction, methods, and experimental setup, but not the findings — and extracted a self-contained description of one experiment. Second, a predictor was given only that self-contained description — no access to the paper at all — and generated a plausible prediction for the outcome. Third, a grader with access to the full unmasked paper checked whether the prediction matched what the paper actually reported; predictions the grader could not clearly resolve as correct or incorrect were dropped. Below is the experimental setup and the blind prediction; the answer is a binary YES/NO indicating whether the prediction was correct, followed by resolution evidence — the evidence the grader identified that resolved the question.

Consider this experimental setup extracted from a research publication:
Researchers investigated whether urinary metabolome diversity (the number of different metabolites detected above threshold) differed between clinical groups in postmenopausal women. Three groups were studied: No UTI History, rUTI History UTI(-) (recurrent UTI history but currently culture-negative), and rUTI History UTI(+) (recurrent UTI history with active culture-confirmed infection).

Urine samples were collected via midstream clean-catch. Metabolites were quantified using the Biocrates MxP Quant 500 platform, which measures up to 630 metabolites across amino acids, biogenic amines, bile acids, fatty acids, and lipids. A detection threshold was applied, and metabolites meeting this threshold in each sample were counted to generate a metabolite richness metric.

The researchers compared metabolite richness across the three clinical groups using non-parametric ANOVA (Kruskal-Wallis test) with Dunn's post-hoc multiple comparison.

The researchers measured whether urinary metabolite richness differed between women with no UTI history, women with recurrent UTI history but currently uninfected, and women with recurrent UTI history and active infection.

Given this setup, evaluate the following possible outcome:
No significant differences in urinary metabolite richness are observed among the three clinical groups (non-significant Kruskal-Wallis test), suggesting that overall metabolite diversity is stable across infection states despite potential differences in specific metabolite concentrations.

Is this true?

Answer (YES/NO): YES